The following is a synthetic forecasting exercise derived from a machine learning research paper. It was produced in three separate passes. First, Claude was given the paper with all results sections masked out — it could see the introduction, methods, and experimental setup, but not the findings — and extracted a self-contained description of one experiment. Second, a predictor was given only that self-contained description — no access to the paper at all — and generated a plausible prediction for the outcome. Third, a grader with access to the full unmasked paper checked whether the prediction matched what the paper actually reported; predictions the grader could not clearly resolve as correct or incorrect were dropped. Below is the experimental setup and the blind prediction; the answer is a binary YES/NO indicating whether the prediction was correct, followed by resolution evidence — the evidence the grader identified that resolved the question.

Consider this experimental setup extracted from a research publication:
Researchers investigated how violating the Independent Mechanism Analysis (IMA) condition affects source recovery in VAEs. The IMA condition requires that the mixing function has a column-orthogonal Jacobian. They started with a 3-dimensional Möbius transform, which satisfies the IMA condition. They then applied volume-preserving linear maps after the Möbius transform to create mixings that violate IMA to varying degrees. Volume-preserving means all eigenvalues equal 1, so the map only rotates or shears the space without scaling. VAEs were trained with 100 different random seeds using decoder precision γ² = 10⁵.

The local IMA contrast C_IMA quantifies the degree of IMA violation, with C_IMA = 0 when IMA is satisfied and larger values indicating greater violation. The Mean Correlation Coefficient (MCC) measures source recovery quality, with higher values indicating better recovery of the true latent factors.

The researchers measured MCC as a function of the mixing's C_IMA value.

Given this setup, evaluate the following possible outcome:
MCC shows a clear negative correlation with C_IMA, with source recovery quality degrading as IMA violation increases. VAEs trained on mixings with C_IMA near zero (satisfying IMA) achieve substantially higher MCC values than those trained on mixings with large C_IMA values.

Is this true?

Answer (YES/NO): YES